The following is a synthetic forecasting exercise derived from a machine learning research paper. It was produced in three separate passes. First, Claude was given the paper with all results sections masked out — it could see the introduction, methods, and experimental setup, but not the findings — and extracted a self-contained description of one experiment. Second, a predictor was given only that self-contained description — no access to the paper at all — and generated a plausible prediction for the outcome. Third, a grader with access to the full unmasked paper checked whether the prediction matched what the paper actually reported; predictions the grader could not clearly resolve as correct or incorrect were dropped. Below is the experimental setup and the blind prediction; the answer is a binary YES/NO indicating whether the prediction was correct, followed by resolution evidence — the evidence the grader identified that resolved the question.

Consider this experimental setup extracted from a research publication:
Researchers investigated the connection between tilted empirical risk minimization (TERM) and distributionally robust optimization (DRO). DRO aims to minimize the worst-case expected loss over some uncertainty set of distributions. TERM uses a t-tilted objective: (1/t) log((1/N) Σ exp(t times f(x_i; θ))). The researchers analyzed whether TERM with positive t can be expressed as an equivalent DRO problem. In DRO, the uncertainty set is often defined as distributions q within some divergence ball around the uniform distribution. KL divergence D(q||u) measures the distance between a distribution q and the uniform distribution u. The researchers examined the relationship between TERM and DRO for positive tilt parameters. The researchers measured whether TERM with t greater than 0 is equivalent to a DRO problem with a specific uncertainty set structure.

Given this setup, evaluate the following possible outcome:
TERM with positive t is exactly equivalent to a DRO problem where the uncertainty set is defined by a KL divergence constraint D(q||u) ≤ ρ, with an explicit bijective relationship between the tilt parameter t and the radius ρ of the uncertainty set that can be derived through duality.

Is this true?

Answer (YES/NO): NO